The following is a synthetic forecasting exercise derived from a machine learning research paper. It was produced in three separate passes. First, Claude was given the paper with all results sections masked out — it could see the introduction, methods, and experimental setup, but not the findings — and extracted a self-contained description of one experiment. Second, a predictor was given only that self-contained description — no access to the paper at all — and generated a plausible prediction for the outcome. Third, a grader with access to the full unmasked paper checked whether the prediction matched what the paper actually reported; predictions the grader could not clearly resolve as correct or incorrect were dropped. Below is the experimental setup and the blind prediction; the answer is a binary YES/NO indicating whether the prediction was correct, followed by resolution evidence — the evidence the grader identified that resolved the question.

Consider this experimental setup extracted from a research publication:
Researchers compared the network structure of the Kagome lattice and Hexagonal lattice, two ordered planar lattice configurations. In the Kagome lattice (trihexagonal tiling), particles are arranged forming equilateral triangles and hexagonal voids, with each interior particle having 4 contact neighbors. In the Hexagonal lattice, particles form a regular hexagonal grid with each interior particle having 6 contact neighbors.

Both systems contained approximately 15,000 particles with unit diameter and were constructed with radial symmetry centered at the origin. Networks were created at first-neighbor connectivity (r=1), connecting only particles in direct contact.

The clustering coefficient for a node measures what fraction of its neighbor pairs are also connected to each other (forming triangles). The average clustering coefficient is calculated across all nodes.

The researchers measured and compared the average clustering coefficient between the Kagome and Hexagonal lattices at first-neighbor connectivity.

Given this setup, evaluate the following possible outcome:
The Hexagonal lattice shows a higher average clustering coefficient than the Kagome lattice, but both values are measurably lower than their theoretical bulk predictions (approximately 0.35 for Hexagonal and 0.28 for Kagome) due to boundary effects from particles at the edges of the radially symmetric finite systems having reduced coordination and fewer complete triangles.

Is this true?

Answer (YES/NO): NO